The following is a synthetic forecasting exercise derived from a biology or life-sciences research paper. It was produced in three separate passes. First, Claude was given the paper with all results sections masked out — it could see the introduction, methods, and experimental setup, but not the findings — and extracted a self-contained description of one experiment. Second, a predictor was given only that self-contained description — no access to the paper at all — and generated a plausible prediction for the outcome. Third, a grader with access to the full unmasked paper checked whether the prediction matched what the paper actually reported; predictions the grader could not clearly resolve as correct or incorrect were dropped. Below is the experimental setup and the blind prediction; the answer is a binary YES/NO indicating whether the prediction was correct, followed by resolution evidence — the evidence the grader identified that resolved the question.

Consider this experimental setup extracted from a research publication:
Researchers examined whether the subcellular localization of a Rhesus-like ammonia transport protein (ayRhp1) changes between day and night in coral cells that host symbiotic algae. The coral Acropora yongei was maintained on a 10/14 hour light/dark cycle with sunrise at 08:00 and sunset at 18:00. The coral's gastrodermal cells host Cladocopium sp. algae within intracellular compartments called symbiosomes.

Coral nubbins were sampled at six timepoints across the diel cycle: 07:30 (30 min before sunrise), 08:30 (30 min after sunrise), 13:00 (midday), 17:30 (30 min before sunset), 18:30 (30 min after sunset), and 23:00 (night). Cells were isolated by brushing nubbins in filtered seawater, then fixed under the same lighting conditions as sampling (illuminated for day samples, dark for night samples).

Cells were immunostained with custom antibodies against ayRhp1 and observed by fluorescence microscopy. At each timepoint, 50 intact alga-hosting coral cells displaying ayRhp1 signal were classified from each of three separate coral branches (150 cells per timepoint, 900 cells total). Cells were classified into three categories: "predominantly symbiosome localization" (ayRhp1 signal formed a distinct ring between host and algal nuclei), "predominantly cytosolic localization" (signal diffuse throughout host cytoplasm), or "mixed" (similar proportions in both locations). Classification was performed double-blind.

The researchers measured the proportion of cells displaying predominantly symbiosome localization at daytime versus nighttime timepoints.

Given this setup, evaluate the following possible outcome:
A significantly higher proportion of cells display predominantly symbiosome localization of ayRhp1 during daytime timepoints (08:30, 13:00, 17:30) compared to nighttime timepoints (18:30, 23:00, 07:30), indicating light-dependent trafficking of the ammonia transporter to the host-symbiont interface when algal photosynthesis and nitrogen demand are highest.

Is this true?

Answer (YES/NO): YES